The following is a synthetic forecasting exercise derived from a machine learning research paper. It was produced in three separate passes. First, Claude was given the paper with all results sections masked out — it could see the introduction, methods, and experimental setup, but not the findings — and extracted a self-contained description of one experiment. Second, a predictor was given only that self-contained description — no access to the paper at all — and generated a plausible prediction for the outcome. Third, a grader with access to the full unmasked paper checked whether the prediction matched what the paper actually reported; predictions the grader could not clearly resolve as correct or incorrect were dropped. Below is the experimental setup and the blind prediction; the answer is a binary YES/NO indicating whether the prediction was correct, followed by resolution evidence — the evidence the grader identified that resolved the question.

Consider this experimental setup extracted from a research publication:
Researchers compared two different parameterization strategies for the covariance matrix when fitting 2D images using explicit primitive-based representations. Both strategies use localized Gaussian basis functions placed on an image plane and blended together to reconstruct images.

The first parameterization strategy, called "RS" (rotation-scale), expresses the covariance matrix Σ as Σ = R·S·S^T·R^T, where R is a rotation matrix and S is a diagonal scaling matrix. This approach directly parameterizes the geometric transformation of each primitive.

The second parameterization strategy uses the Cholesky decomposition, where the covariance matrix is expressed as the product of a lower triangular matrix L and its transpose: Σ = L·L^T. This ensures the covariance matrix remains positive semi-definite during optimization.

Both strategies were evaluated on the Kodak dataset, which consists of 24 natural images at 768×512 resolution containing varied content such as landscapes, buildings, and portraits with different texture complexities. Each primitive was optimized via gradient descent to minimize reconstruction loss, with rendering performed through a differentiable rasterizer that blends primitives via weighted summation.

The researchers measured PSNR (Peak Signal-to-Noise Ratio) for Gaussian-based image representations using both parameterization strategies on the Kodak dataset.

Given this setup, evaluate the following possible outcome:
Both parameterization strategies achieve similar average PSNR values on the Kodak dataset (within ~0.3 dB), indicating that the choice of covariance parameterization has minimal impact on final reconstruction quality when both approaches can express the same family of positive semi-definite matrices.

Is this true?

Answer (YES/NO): NO